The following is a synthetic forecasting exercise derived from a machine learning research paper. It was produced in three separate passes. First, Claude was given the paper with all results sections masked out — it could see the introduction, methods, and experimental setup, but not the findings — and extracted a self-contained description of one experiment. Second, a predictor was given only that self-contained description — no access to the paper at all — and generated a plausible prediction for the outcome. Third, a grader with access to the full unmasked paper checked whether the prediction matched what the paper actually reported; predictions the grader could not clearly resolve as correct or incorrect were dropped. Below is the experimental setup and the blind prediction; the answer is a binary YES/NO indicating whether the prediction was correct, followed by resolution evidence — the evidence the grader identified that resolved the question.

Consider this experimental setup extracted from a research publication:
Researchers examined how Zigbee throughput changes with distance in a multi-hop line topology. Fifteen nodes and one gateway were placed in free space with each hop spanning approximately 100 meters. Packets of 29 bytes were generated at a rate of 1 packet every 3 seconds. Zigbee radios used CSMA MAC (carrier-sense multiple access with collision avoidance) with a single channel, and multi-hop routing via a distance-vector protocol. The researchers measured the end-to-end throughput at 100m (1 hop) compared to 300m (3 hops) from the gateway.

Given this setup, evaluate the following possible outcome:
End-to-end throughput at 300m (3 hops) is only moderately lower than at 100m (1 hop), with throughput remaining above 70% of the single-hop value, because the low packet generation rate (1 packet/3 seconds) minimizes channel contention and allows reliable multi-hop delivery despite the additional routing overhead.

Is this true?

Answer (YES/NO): NO